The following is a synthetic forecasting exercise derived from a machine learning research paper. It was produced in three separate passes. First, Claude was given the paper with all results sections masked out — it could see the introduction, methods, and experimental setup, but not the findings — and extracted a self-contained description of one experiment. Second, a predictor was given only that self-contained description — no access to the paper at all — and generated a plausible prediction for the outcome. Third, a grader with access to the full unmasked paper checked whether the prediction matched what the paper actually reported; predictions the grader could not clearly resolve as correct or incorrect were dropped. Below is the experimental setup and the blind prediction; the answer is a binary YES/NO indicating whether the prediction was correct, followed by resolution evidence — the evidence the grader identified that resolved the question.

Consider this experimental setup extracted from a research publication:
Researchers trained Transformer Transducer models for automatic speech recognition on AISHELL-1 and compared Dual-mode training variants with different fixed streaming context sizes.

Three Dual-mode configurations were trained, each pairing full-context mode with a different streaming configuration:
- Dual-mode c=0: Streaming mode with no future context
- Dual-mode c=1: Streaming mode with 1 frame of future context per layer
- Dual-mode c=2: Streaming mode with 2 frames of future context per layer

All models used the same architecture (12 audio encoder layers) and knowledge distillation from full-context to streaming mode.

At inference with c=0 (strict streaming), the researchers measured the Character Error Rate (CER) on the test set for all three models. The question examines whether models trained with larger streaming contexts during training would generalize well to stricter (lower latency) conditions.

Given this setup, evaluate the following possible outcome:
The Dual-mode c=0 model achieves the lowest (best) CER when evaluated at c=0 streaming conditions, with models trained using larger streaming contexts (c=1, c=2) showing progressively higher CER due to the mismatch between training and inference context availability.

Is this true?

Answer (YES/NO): YES